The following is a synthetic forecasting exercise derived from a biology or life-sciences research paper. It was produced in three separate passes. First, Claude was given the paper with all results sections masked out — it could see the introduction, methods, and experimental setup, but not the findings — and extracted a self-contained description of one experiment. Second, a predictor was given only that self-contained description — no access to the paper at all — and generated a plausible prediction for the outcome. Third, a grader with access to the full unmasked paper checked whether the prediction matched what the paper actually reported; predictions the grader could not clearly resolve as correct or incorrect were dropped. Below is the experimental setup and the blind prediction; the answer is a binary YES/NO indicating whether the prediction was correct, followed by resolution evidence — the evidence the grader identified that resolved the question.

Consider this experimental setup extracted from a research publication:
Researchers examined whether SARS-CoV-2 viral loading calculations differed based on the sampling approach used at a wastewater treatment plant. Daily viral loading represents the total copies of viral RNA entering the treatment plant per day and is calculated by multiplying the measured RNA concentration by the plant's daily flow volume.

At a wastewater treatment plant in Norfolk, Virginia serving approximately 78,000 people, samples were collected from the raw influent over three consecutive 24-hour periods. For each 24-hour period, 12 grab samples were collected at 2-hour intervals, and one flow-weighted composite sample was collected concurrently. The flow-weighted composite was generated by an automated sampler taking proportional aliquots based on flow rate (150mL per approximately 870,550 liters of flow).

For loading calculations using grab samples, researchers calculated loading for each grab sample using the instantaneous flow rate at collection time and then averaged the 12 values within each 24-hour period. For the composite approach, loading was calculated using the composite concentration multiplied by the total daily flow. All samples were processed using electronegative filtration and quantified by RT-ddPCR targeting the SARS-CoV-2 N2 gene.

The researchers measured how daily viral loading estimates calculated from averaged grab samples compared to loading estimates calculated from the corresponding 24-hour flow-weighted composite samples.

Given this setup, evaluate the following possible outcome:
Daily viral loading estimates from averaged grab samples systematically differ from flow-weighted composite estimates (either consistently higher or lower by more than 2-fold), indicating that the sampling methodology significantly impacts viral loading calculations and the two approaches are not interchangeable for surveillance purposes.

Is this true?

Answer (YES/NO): NO